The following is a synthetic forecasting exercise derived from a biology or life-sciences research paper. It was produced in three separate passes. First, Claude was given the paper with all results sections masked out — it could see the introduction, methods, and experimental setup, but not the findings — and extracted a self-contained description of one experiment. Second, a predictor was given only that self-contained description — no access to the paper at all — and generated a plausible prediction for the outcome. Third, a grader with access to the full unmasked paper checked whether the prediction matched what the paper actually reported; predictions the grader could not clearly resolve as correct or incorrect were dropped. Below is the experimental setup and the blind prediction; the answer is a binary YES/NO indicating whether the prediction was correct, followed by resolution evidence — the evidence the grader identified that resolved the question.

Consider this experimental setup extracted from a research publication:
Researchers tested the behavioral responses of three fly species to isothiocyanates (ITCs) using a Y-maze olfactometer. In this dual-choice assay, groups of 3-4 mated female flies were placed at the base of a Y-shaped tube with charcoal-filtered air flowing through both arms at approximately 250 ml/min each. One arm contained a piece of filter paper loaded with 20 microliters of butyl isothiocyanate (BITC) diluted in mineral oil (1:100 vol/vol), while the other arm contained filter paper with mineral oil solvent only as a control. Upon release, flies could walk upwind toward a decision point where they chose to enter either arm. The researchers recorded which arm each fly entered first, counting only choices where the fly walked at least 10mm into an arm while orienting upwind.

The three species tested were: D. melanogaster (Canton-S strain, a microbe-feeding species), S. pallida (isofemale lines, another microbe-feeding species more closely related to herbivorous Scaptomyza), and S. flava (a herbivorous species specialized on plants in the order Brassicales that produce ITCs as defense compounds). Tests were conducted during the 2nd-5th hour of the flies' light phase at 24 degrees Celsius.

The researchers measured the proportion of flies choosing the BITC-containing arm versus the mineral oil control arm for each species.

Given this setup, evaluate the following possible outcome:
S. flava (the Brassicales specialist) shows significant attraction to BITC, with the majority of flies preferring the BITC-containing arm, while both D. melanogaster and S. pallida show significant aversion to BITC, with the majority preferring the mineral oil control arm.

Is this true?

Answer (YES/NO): NO